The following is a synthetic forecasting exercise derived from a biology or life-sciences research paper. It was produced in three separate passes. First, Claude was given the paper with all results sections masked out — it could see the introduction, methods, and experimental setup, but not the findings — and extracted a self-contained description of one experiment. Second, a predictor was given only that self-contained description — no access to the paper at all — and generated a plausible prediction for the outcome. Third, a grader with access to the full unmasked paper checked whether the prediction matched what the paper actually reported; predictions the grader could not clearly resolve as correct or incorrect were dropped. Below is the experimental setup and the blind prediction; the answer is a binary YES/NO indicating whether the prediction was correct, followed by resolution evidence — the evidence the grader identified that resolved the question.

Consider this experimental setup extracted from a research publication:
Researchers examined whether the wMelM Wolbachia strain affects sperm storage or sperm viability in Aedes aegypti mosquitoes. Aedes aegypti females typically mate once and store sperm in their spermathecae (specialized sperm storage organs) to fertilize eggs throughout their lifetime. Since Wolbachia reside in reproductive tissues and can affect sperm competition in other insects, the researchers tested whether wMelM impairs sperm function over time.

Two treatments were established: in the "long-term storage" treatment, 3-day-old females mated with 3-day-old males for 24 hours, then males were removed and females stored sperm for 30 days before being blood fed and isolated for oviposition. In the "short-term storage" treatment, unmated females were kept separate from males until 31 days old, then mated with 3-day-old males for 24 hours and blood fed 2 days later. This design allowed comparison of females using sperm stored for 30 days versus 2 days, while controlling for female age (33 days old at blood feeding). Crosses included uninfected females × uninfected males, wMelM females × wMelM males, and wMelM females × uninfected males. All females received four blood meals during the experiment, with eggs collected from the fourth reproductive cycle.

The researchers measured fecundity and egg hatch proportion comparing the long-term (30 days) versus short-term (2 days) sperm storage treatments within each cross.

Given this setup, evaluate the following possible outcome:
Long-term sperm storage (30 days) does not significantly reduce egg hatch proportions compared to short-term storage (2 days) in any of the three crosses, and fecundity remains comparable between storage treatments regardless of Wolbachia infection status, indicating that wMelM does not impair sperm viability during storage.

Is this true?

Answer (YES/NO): NO